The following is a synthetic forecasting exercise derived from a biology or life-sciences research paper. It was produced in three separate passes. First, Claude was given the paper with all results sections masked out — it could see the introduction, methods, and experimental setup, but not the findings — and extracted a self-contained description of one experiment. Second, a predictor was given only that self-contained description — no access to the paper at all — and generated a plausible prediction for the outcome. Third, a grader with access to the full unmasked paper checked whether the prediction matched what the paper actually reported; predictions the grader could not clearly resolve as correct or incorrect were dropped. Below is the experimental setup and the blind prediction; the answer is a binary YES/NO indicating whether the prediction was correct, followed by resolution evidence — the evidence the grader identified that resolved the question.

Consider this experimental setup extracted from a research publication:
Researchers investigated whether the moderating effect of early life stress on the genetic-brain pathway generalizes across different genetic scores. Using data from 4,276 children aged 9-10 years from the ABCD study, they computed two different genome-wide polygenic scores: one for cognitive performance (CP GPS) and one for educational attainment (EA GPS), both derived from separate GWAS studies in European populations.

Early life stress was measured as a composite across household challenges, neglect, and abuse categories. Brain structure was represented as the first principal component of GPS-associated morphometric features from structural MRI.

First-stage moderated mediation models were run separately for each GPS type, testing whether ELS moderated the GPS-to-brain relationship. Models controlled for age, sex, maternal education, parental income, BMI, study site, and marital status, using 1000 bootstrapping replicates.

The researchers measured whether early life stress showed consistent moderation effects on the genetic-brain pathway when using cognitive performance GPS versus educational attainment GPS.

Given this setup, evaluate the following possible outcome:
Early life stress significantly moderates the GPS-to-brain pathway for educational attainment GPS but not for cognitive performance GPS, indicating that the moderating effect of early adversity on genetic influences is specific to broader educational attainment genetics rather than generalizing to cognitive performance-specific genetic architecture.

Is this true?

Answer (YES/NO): YES